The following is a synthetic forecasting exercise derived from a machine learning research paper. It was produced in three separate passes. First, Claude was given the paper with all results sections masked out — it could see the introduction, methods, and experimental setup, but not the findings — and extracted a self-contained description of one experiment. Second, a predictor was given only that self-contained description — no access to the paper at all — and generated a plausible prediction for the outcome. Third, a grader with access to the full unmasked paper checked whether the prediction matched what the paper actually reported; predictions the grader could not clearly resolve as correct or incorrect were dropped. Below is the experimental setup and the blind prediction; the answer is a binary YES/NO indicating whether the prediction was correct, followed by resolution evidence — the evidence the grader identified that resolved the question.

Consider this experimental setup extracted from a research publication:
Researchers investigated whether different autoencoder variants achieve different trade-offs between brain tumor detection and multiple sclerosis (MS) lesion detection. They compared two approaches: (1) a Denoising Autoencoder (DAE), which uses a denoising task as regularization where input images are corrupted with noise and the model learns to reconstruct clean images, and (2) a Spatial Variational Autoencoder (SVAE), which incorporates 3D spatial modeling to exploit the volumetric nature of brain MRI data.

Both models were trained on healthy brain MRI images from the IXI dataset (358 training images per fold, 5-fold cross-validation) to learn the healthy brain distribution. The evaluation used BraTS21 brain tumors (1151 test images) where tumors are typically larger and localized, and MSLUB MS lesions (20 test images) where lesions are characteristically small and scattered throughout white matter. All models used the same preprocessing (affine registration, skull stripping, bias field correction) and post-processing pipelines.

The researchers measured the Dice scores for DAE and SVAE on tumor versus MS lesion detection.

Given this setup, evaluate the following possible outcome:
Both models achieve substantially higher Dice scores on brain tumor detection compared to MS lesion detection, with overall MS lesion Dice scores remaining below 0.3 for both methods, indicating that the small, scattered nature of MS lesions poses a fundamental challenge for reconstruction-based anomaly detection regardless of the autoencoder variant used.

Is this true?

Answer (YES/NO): YES